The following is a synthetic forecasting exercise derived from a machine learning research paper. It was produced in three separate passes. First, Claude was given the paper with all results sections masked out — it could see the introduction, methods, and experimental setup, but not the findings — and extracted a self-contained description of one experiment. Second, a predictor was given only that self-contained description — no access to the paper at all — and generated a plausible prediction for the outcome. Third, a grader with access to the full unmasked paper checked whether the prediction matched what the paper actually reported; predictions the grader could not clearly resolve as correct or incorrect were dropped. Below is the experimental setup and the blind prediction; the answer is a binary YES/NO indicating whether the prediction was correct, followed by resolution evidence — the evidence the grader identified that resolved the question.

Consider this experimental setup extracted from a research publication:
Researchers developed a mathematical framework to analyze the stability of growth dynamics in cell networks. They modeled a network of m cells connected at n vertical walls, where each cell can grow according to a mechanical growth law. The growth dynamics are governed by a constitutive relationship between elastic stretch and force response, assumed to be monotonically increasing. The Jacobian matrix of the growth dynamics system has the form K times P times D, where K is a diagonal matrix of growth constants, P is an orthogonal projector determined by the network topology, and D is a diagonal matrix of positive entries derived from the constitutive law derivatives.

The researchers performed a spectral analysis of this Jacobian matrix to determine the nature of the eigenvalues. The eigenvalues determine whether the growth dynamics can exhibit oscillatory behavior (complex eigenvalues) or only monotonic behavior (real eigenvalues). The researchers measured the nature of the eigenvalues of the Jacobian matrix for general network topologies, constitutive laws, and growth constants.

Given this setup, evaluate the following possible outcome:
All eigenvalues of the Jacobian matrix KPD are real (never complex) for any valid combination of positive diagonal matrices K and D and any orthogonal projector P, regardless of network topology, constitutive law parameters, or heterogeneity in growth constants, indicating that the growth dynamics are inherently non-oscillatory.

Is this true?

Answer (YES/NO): YES